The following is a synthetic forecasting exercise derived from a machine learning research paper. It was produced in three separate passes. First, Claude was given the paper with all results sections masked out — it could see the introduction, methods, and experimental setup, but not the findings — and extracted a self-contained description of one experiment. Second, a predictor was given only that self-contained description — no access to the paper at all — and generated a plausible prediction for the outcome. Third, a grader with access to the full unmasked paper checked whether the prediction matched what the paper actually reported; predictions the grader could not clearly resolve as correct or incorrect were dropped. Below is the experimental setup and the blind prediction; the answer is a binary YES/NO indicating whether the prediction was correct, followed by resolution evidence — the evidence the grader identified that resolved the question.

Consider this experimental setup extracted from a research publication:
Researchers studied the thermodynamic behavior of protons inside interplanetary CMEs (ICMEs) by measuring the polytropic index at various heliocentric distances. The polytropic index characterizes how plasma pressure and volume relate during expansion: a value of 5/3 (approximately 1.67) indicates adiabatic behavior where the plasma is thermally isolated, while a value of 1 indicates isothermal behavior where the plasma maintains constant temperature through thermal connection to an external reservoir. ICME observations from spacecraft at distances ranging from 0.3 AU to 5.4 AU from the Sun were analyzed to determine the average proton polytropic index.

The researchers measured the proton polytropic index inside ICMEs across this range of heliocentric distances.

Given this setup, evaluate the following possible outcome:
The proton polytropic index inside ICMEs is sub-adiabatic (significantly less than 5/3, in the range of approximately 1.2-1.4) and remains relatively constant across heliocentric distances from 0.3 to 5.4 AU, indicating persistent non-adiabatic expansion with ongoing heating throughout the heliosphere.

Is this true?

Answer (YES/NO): NO